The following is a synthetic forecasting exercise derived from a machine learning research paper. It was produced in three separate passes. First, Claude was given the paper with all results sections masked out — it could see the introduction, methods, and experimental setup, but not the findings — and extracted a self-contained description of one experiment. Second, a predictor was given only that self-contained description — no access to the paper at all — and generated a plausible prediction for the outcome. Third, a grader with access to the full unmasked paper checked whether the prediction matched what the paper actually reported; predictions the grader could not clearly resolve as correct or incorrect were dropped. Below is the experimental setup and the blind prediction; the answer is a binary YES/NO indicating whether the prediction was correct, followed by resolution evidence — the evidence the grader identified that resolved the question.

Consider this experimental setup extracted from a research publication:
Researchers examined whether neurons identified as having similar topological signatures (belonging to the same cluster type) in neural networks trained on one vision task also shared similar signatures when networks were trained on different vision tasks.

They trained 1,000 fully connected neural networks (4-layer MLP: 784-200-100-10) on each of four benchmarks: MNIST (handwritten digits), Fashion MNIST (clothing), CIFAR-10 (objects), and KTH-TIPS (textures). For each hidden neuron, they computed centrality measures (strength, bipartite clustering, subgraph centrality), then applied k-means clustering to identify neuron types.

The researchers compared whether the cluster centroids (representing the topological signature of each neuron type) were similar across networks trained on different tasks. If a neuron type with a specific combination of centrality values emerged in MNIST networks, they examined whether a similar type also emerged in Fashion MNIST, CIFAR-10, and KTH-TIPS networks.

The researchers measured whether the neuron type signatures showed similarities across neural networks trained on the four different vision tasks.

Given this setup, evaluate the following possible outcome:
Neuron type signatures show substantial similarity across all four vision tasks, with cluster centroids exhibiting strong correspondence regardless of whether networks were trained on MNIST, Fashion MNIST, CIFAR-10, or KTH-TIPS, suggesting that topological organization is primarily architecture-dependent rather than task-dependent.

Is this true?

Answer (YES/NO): YES